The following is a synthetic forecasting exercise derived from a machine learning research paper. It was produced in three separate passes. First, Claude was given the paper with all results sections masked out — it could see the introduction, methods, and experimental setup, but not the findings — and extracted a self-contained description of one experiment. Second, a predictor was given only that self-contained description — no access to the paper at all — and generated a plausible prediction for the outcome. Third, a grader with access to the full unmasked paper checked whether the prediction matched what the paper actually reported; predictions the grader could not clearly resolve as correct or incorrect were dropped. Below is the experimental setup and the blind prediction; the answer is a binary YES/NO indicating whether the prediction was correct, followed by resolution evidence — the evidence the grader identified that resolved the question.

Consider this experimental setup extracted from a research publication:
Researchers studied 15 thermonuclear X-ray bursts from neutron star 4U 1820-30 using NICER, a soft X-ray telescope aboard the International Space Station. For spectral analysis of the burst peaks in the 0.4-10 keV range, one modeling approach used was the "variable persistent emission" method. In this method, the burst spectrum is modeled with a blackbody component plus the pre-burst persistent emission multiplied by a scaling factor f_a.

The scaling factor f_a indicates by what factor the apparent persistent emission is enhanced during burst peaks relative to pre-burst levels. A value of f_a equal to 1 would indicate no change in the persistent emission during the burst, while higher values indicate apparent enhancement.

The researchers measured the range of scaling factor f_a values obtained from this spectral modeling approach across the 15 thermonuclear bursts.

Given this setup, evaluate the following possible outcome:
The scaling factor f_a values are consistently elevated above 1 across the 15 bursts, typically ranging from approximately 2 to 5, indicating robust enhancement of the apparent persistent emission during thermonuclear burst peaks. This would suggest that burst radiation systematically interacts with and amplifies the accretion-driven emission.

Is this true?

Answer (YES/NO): NO